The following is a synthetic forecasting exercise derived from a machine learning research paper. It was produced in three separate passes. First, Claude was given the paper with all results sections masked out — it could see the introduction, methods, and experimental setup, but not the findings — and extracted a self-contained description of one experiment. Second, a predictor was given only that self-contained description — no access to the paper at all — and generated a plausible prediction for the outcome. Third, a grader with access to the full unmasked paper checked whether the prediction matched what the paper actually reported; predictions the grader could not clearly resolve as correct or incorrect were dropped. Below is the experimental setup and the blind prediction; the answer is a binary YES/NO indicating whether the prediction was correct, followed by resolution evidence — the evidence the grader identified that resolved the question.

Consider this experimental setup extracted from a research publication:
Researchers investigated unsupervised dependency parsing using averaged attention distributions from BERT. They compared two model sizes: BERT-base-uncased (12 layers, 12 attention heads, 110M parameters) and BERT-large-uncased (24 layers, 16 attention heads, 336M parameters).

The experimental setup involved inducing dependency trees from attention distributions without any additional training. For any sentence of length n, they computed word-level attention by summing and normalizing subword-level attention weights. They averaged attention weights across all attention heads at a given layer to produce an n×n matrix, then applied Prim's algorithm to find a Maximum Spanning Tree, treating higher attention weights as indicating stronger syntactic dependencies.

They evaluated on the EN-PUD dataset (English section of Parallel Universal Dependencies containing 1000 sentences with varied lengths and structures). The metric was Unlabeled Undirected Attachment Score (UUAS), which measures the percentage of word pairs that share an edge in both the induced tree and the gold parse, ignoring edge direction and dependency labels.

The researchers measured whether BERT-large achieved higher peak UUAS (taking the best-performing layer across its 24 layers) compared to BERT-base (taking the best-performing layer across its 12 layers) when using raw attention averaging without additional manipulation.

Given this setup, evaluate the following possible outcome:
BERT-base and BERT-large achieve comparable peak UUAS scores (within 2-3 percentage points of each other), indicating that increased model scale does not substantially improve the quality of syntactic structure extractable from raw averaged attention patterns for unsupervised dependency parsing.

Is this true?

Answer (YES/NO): YES